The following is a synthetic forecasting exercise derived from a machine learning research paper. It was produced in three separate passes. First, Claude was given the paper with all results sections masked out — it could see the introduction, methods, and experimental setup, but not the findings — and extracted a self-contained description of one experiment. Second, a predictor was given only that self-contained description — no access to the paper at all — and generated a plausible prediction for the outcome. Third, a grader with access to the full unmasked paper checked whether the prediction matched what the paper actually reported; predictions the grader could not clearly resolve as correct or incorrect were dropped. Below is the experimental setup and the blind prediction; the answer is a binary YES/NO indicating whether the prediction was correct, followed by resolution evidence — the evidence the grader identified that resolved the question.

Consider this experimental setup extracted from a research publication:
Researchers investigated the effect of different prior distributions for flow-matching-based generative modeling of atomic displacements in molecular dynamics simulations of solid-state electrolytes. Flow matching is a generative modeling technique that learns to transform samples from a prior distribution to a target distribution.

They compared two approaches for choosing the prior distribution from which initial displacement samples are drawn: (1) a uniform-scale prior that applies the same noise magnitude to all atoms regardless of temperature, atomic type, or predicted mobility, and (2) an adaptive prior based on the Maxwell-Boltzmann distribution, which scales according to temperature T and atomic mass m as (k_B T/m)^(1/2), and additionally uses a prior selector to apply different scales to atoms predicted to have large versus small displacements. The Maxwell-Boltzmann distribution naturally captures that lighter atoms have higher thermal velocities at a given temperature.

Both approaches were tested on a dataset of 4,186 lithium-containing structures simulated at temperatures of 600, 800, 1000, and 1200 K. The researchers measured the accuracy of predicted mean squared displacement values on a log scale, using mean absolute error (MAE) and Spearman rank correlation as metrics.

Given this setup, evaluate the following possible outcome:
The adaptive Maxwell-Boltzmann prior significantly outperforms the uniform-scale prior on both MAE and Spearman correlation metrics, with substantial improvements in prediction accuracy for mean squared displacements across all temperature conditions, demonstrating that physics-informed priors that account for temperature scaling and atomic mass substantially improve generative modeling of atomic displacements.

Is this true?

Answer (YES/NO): NO